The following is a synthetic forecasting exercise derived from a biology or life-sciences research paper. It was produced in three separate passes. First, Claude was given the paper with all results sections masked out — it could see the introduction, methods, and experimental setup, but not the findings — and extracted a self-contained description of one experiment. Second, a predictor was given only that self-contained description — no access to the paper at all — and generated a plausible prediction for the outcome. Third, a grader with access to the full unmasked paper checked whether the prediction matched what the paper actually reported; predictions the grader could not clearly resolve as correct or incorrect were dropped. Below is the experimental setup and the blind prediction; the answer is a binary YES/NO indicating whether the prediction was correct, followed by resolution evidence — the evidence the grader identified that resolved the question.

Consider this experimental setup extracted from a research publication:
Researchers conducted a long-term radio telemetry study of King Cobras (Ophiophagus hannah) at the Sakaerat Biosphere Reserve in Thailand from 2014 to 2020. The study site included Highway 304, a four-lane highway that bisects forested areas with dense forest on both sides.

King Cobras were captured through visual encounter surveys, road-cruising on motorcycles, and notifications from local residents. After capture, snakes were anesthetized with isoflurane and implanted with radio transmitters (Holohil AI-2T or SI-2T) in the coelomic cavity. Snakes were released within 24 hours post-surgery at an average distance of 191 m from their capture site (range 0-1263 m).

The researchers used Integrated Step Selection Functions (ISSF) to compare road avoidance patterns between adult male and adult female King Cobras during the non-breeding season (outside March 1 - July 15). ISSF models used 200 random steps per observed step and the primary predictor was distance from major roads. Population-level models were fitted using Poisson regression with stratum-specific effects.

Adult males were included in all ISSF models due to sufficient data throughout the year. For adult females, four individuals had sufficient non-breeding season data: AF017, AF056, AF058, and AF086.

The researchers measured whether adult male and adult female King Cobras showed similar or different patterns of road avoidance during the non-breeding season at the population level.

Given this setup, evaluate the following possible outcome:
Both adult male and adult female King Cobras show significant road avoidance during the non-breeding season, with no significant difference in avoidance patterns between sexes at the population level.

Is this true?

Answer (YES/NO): NO